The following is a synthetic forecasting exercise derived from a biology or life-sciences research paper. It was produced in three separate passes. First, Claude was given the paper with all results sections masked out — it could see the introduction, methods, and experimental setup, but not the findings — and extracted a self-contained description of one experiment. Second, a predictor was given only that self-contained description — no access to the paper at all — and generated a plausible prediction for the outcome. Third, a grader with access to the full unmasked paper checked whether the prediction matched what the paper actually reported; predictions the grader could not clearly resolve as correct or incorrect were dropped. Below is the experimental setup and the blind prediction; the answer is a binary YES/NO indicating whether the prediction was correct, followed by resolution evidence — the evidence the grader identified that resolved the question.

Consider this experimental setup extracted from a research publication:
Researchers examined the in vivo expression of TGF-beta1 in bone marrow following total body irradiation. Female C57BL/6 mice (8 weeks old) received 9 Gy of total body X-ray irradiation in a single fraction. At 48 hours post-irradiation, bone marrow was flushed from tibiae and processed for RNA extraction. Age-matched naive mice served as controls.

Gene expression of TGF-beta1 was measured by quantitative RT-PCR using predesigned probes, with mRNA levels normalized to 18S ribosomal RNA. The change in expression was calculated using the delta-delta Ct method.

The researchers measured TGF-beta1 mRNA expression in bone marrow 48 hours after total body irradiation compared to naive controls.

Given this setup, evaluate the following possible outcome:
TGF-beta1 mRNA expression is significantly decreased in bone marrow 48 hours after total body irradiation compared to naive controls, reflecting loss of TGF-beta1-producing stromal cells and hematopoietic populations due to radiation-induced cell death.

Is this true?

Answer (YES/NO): NO